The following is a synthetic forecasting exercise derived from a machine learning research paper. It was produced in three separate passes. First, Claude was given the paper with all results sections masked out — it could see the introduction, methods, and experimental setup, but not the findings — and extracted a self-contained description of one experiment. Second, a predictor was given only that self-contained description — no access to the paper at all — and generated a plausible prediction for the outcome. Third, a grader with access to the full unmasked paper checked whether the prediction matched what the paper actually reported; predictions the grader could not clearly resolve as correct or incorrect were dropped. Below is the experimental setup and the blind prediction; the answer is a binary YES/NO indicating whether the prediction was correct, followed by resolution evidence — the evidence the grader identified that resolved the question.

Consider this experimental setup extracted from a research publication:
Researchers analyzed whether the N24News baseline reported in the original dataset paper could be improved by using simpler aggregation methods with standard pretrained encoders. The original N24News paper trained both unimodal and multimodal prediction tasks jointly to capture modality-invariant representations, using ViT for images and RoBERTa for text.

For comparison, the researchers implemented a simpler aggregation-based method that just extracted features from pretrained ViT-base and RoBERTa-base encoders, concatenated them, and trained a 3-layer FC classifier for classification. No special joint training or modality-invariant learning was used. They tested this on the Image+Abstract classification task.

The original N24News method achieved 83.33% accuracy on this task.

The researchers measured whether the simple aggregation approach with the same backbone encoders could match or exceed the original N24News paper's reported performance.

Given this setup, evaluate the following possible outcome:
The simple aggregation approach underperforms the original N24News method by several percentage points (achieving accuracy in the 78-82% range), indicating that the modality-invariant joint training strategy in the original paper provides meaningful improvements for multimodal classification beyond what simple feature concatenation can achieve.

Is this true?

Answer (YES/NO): NO